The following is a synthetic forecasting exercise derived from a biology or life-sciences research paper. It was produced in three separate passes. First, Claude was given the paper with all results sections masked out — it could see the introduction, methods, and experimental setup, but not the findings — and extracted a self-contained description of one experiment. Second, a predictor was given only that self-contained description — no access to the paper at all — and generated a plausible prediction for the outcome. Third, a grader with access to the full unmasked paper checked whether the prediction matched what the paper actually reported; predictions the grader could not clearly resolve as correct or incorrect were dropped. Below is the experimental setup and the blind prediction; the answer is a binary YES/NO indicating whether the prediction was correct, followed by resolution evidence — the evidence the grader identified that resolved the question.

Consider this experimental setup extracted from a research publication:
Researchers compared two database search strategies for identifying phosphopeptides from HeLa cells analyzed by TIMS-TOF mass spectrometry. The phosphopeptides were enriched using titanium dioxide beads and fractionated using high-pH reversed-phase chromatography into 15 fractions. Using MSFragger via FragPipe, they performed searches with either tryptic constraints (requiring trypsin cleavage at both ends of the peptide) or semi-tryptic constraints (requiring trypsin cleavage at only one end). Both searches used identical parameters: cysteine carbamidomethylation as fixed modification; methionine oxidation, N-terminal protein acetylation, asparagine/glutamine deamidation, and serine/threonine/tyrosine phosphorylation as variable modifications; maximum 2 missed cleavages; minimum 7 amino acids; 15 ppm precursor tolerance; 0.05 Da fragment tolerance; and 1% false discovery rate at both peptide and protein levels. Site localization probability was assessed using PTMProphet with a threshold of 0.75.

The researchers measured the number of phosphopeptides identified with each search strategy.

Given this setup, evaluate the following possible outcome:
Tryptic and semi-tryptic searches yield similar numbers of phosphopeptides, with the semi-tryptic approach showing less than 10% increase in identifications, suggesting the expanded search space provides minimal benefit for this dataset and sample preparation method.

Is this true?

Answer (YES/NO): YES